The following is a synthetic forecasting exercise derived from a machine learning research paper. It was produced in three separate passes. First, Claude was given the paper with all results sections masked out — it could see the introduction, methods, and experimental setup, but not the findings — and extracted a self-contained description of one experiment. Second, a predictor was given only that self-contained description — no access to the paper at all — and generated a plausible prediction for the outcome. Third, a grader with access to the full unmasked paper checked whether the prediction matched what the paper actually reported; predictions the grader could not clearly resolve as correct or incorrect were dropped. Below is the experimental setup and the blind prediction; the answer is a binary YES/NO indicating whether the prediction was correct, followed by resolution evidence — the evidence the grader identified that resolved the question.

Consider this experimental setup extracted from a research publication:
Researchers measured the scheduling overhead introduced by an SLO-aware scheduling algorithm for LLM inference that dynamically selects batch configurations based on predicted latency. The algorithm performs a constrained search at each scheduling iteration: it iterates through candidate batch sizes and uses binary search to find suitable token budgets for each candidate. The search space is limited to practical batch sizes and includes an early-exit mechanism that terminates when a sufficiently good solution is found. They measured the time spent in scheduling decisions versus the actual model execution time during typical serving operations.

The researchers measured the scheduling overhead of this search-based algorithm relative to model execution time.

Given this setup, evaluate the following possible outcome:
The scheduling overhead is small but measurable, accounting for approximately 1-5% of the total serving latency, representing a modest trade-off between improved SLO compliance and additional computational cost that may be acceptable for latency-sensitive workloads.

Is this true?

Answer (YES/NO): NO